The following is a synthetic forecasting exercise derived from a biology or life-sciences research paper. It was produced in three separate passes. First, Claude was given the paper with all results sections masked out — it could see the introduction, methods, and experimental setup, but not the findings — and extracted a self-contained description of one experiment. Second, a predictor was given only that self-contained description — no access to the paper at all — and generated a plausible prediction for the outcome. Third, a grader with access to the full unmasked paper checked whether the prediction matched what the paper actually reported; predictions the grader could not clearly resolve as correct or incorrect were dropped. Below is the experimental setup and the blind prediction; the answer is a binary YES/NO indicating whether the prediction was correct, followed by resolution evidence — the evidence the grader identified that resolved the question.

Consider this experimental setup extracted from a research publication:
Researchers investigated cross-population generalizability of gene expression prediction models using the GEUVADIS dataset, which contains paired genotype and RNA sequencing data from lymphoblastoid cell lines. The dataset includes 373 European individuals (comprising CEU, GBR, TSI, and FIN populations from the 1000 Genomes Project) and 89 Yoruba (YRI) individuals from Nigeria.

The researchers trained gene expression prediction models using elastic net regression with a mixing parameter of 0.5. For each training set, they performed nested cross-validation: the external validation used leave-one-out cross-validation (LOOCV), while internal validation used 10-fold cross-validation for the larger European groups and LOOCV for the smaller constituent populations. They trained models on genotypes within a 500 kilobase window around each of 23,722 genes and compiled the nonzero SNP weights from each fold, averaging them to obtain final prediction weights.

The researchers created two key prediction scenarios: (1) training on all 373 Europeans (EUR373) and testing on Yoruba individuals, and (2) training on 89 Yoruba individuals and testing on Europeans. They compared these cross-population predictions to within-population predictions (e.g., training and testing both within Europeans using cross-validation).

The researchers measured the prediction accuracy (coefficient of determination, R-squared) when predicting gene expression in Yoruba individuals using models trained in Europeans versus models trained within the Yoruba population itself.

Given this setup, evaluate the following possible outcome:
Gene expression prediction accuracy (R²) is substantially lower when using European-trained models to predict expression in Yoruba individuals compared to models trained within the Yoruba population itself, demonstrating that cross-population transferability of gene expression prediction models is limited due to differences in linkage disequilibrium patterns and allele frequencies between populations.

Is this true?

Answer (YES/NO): YES